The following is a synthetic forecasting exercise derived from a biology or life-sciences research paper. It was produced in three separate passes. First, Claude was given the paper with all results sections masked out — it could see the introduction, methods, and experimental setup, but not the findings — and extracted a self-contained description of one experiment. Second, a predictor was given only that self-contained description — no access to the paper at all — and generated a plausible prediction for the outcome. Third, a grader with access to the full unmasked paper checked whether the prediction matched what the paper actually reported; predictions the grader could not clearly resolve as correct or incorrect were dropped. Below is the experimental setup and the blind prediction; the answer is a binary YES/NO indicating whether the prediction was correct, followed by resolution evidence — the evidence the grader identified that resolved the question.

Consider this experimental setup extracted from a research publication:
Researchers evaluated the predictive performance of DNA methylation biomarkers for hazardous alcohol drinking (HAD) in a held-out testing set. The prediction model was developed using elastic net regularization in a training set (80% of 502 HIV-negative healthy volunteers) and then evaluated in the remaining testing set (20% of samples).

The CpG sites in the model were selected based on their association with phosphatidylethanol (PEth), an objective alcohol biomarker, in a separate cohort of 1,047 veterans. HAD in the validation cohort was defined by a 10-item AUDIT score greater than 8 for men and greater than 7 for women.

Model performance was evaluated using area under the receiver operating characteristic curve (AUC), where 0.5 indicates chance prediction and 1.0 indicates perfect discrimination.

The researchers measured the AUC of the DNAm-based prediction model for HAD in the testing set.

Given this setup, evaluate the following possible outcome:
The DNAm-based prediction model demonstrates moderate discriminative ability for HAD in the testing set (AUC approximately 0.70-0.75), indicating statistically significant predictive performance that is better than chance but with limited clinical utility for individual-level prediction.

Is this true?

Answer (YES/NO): YES